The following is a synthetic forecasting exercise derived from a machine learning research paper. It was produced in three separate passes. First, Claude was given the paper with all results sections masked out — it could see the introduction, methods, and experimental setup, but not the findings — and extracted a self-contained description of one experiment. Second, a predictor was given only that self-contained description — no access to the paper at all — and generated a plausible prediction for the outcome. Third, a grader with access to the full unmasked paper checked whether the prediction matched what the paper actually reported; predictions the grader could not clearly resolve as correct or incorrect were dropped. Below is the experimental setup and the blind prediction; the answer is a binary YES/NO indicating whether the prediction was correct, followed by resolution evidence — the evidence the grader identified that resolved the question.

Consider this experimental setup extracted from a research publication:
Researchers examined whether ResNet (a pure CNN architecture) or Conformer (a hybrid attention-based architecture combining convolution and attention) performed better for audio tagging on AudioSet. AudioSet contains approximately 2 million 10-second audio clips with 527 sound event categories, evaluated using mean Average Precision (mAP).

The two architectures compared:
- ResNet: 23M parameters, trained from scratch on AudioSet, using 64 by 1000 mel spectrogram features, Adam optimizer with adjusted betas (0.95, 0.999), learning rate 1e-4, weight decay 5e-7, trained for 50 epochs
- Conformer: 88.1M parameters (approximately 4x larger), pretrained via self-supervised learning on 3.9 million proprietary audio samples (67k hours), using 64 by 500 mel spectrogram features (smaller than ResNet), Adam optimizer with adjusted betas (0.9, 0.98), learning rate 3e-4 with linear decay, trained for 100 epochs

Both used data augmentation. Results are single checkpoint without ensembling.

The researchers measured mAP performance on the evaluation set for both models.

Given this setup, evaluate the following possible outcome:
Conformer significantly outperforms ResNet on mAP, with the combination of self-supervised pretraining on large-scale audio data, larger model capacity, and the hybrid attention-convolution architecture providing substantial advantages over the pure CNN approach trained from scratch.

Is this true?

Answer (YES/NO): NO